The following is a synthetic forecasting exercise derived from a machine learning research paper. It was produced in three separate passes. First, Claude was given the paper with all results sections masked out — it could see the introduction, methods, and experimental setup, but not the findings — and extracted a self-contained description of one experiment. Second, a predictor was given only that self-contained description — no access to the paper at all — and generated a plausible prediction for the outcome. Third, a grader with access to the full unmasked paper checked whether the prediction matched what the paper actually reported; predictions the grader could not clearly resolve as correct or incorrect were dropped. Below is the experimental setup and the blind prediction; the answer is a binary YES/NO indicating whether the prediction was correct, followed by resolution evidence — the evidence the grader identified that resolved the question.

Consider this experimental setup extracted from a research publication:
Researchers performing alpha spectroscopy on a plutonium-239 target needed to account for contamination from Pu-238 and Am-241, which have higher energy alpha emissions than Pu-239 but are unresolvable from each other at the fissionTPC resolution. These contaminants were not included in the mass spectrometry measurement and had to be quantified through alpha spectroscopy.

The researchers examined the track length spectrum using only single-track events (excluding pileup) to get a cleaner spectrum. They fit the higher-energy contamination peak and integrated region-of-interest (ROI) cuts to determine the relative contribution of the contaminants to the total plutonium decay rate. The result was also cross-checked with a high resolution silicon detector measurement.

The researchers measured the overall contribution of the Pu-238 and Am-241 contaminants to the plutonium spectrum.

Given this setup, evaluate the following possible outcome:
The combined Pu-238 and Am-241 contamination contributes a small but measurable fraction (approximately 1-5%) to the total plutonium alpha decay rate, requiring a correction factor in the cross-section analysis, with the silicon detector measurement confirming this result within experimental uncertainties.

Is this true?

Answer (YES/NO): YES